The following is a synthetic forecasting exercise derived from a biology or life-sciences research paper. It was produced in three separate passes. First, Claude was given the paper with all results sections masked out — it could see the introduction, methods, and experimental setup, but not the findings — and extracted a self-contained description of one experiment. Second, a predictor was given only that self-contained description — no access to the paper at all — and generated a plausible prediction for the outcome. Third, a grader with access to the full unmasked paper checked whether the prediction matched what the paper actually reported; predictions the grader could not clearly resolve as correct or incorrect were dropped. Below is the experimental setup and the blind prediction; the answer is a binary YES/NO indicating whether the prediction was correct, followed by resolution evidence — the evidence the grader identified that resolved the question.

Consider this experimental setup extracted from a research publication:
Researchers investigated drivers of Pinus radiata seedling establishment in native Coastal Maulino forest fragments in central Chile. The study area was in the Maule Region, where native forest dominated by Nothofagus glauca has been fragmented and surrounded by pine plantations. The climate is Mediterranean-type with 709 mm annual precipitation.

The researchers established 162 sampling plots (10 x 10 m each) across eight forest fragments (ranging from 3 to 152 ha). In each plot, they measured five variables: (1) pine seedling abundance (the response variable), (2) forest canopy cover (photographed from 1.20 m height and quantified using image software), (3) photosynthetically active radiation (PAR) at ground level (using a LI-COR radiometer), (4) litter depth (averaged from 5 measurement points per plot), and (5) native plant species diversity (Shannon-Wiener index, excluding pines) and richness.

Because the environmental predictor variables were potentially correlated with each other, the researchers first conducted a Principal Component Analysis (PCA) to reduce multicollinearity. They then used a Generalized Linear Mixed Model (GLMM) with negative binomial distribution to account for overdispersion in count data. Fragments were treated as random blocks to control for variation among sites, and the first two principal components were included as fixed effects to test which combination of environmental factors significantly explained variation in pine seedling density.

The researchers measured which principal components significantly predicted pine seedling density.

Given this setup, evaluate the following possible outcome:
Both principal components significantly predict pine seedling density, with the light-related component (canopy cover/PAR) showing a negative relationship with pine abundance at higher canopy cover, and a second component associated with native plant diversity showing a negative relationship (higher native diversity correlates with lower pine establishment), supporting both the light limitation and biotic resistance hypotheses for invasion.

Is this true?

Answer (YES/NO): NO